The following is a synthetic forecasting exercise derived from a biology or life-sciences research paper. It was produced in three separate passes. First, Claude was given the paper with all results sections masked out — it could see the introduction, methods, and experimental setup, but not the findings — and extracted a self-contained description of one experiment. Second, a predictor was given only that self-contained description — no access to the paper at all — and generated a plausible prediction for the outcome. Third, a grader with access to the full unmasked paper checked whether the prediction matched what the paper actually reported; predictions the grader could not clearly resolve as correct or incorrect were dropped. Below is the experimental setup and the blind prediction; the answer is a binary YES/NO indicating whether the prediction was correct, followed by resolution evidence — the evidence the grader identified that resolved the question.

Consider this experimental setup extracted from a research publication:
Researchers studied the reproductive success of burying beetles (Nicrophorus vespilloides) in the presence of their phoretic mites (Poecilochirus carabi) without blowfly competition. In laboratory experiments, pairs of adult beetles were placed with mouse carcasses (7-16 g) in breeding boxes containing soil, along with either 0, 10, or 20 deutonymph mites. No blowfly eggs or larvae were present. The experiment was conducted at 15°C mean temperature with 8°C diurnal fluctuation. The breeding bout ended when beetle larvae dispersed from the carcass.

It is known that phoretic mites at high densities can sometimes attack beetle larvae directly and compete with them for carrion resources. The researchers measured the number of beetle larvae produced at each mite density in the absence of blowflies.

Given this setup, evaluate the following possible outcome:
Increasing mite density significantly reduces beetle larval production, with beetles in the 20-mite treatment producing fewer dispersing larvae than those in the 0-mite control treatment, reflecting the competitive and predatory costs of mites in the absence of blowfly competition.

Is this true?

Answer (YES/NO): YES